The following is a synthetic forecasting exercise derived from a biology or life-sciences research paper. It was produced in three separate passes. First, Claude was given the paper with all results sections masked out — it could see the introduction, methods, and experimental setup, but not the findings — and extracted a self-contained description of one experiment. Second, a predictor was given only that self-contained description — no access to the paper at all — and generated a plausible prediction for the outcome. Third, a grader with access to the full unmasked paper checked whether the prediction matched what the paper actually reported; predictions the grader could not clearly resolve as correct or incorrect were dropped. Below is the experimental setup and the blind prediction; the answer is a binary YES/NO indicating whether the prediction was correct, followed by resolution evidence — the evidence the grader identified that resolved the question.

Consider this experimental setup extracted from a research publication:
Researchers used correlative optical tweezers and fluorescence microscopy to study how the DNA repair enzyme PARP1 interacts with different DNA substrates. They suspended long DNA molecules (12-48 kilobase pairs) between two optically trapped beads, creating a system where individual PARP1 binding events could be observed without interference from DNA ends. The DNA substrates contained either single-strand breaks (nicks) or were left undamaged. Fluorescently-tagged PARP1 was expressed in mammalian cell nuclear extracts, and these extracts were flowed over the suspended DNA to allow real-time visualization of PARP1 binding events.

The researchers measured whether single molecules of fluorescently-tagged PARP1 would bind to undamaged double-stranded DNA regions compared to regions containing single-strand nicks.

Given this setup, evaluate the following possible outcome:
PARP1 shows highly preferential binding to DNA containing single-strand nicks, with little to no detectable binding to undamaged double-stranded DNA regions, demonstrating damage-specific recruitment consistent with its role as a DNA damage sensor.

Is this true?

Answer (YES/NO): YES